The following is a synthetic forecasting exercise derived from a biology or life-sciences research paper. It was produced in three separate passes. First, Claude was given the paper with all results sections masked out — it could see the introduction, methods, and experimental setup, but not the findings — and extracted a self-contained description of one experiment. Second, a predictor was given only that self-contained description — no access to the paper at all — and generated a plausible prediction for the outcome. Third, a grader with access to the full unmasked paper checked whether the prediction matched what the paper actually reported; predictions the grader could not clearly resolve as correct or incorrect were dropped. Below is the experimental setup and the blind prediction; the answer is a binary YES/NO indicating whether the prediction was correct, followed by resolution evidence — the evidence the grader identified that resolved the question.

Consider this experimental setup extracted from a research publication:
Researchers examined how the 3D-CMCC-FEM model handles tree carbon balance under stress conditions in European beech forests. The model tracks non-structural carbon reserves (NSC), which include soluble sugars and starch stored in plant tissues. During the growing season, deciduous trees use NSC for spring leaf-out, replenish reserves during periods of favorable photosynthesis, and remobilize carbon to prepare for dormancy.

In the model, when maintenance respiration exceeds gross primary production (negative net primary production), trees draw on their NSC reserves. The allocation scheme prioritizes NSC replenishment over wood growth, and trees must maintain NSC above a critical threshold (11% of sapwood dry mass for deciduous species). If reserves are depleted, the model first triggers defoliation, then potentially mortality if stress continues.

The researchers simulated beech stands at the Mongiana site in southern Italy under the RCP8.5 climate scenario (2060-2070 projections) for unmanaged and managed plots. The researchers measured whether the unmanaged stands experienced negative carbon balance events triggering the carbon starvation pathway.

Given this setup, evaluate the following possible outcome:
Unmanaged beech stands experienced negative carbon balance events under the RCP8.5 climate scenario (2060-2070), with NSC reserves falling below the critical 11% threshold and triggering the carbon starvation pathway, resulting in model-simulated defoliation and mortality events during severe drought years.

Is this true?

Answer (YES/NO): YES